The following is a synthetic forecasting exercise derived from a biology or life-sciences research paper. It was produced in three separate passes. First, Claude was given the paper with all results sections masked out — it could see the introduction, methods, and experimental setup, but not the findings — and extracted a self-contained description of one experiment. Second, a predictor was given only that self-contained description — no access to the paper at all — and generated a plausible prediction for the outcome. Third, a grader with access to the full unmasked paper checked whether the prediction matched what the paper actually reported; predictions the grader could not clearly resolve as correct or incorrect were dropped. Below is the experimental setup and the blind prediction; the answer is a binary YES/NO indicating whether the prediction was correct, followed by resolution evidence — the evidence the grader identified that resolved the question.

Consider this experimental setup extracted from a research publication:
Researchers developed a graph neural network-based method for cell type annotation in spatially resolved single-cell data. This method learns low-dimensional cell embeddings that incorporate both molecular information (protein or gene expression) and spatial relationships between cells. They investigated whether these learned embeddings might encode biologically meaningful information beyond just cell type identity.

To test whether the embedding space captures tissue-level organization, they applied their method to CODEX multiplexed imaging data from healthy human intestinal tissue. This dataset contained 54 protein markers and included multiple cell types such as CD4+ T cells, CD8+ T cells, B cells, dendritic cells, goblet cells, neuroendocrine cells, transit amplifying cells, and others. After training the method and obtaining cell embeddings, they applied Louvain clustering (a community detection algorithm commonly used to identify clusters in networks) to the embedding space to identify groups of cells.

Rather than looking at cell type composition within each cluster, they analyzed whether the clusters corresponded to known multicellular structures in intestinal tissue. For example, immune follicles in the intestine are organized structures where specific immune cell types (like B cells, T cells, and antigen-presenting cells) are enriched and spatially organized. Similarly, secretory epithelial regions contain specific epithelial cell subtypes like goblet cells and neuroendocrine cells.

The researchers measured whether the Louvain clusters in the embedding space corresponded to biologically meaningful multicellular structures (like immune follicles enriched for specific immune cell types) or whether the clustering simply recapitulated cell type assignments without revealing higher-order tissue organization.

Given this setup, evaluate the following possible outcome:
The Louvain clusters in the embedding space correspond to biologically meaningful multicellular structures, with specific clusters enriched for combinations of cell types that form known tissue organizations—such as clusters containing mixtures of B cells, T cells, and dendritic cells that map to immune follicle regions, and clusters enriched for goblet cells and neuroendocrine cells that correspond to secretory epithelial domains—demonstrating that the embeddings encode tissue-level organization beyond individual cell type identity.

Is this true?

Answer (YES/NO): YES